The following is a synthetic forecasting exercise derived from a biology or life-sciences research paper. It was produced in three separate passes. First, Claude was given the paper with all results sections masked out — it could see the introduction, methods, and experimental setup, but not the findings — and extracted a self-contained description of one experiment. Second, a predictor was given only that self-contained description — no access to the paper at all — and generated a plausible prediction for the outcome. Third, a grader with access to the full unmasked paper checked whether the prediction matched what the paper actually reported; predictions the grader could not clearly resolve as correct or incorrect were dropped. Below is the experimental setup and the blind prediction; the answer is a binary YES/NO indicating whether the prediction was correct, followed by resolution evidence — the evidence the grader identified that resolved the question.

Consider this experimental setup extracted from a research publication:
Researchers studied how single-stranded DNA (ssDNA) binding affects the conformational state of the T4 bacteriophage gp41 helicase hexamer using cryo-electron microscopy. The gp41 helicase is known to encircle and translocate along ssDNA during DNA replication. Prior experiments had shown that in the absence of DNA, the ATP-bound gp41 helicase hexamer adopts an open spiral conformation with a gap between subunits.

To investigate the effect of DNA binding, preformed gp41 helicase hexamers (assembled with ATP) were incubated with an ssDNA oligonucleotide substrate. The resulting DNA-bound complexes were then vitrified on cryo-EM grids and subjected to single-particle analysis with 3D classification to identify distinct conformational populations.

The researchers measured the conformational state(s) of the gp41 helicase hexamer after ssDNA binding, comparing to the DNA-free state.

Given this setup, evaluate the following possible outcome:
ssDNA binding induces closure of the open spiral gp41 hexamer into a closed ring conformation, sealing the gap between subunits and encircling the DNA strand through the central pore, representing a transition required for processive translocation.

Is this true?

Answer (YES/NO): NO